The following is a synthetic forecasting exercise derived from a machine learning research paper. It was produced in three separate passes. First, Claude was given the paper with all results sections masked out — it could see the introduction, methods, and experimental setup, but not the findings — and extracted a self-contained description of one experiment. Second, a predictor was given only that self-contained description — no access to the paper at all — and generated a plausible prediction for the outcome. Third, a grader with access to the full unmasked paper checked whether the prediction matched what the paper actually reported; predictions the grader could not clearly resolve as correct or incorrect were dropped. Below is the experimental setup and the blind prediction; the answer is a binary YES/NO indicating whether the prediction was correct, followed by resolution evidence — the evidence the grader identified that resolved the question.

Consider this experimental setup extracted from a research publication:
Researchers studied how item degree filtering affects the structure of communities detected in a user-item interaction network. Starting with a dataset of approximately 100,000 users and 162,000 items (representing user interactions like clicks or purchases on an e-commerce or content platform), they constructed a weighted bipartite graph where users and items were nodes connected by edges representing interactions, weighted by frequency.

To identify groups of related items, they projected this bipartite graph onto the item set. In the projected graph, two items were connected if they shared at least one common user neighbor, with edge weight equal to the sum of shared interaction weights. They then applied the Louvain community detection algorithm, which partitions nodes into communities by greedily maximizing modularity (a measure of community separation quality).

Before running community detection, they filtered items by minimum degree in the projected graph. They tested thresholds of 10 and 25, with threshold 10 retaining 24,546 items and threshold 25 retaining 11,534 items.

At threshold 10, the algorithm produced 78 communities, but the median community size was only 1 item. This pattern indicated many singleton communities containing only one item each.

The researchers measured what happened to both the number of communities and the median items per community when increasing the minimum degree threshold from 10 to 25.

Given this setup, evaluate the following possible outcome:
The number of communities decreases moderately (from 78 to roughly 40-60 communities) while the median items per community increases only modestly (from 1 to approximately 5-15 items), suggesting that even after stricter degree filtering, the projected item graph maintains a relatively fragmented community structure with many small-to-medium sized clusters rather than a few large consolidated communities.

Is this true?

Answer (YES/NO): NO